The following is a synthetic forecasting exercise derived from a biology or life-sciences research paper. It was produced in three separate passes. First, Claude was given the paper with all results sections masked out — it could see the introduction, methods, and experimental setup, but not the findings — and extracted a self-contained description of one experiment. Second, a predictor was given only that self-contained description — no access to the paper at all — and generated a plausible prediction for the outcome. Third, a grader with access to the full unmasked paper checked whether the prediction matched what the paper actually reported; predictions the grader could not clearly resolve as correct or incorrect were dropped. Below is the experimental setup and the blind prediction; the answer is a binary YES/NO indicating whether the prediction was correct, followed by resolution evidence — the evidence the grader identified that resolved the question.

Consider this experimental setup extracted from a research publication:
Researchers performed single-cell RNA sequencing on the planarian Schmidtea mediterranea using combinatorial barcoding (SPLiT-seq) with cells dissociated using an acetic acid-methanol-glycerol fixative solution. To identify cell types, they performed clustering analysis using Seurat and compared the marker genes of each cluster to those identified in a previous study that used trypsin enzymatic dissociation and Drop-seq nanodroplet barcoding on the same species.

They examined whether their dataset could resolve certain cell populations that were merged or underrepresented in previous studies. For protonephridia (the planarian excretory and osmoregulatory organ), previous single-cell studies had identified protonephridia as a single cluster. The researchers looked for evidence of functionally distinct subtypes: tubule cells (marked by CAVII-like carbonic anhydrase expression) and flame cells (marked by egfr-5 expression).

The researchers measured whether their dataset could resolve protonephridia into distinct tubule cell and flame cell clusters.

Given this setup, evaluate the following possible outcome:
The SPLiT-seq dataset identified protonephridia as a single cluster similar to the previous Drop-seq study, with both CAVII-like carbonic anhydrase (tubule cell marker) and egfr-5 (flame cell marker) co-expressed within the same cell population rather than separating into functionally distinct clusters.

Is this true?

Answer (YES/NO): NO